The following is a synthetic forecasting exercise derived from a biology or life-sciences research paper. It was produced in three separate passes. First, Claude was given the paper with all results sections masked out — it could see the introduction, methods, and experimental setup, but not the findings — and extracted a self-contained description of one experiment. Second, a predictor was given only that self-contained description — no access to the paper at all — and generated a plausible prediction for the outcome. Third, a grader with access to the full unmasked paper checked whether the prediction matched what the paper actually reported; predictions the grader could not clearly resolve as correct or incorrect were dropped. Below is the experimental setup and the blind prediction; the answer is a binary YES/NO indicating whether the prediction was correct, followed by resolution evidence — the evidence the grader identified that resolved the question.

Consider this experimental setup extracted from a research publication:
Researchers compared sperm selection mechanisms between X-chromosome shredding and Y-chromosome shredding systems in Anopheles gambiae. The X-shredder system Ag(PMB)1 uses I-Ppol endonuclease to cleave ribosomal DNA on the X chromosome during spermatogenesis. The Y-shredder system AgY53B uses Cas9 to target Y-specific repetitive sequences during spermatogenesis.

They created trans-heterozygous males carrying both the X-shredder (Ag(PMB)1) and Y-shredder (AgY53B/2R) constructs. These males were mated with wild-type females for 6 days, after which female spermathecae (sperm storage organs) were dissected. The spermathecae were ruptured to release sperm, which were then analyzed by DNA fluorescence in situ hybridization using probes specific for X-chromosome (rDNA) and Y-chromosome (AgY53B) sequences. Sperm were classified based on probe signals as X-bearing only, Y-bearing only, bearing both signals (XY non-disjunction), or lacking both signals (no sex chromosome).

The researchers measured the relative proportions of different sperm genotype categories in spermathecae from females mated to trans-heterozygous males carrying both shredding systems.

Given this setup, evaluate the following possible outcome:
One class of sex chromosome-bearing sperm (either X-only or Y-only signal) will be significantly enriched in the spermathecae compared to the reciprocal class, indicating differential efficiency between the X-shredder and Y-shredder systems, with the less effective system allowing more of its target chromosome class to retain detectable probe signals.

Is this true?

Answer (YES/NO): NO